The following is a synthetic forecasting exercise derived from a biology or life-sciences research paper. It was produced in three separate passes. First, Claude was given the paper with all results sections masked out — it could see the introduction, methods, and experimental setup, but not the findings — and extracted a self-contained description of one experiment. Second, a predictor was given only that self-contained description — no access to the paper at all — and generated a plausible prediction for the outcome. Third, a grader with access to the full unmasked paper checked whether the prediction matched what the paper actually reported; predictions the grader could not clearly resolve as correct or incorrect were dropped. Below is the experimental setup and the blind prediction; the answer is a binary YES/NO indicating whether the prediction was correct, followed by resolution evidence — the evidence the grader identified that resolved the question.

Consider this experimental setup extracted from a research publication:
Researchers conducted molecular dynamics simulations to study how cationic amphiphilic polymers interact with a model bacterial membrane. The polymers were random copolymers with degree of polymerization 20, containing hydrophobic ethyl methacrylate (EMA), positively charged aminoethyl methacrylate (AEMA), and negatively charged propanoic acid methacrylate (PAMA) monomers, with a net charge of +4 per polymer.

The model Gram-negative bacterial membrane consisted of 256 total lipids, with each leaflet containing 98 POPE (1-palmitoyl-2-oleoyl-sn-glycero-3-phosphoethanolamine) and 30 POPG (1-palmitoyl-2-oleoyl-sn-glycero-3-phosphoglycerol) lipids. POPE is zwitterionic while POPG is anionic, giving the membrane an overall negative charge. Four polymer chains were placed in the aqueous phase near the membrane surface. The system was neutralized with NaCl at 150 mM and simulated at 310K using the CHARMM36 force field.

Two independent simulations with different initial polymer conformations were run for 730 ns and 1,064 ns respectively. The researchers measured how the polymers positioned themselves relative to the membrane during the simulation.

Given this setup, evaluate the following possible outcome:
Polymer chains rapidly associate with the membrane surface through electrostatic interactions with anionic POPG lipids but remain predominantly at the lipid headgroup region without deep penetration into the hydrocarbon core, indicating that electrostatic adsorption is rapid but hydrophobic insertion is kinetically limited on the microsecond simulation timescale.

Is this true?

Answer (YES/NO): NO